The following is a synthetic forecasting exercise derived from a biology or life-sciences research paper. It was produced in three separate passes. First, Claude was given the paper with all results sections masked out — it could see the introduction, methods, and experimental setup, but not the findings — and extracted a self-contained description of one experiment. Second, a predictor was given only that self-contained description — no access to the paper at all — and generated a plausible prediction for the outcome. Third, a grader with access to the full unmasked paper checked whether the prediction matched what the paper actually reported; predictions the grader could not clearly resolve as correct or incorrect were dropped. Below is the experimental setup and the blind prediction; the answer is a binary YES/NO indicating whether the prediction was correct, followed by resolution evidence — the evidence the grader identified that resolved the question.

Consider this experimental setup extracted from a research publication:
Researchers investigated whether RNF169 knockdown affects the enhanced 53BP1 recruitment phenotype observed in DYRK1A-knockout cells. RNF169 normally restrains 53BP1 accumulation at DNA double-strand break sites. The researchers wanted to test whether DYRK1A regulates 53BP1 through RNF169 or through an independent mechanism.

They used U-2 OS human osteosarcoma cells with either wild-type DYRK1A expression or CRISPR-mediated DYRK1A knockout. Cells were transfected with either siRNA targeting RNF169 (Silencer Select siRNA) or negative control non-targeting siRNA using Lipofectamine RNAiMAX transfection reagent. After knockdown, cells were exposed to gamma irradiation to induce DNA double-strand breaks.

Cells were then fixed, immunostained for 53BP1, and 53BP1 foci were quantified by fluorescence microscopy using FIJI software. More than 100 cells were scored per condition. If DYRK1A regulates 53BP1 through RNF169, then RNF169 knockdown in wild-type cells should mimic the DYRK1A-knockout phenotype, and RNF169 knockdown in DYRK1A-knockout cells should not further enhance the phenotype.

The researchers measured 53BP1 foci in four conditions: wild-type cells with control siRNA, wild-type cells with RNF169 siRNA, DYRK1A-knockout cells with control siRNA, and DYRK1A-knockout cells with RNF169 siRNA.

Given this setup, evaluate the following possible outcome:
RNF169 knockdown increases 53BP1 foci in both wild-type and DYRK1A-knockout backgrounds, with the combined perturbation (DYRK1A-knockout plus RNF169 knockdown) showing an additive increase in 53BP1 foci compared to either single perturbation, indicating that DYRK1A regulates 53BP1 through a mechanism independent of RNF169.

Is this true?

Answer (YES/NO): NO